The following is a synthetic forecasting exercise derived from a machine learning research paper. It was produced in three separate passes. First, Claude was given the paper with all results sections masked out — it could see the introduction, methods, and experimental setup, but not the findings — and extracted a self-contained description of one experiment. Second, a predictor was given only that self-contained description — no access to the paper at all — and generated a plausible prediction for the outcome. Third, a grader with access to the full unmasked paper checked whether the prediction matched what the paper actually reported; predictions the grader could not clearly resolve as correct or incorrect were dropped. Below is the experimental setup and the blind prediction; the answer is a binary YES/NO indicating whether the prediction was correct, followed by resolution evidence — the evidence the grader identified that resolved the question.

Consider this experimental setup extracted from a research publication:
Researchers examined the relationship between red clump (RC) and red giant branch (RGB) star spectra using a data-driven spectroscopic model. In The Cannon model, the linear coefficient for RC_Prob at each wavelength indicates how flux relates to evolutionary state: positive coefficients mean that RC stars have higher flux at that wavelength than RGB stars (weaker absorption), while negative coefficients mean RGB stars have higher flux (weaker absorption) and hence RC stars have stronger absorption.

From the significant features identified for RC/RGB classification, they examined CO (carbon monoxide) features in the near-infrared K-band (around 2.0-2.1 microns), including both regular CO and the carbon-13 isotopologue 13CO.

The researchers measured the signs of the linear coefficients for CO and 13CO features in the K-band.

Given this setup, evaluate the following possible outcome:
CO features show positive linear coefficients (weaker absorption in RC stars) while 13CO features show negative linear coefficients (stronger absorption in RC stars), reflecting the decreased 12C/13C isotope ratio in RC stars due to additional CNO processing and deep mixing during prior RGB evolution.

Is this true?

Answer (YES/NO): NO